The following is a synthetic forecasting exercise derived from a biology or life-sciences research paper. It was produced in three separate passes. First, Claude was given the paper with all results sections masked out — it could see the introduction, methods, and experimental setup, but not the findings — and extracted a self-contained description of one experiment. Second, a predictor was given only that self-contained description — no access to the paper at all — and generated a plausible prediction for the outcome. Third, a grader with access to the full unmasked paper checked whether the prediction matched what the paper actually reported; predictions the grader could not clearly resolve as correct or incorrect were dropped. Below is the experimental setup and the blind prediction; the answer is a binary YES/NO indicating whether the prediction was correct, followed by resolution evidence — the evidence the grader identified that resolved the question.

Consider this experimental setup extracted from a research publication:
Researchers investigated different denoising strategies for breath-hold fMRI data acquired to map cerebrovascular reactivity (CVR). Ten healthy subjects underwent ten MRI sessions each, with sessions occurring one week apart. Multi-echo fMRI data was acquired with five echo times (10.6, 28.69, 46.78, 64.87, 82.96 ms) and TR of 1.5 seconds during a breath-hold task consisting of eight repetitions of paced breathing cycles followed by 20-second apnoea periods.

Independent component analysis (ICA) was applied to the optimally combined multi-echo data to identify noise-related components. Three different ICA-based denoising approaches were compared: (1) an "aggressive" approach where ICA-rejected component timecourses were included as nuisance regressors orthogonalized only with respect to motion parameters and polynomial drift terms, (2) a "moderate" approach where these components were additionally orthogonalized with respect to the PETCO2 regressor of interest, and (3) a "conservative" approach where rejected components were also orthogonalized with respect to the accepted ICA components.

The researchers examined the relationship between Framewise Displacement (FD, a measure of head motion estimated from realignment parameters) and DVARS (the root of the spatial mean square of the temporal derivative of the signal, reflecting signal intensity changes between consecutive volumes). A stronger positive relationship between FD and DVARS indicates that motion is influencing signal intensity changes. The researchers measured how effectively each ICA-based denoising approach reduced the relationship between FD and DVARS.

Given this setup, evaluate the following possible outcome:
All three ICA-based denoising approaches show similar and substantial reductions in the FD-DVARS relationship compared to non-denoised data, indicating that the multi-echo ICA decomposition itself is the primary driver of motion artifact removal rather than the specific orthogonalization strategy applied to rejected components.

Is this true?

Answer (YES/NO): NO